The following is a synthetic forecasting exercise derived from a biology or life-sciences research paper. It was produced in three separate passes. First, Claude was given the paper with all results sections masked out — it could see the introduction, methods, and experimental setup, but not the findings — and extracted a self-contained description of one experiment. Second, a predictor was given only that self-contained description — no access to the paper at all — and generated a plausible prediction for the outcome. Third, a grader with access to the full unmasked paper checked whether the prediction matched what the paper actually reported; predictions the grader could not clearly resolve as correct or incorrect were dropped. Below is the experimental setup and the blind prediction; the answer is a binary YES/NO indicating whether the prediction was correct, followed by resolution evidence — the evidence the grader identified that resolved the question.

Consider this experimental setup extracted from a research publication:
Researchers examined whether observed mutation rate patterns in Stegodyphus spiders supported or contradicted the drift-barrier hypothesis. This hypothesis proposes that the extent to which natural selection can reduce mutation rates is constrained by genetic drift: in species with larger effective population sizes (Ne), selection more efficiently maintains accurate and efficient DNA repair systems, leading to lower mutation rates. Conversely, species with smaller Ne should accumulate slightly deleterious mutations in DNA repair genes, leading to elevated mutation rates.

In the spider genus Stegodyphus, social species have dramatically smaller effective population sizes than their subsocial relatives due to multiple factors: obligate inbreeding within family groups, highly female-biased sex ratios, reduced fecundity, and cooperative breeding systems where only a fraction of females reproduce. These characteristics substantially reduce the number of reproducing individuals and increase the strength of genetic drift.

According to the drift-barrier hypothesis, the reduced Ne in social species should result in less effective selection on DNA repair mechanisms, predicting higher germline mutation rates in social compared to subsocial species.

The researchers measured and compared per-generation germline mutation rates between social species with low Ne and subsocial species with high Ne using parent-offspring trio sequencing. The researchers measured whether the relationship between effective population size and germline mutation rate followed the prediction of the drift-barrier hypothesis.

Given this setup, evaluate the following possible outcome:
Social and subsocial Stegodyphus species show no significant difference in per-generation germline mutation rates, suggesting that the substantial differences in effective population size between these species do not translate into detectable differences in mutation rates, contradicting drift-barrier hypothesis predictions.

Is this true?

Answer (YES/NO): NO